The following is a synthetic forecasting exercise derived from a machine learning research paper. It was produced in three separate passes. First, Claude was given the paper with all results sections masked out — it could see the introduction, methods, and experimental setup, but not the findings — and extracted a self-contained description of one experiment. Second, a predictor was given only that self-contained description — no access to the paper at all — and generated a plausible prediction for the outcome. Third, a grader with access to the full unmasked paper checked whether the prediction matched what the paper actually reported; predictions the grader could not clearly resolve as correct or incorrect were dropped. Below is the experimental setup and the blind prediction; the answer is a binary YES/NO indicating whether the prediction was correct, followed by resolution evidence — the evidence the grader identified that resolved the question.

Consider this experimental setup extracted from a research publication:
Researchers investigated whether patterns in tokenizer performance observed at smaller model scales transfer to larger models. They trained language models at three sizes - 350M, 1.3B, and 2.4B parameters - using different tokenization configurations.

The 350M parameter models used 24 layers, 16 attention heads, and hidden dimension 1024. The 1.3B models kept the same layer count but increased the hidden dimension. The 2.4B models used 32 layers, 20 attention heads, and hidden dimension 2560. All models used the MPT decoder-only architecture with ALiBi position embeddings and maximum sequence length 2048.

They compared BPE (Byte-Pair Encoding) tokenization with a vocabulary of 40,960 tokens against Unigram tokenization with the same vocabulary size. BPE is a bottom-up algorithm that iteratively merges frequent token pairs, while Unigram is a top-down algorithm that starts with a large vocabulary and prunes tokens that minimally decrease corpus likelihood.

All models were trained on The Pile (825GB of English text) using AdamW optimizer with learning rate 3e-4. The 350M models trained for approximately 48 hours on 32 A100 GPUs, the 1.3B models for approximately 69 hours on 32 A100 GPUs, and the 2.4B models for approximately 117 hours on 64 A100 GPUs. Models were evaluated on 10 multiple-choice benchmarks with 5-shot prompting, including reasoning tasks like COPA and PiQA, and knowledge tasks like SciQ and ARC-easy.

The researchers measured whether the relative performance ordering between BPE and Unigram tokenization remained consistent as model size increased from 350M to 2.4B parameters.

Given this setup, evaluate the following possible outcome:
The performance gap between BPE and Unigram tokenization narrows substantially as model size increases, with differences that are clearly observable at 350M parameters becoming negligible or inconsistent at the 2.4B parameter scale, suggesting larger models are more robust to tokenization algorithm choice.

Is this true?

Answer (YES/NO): NO